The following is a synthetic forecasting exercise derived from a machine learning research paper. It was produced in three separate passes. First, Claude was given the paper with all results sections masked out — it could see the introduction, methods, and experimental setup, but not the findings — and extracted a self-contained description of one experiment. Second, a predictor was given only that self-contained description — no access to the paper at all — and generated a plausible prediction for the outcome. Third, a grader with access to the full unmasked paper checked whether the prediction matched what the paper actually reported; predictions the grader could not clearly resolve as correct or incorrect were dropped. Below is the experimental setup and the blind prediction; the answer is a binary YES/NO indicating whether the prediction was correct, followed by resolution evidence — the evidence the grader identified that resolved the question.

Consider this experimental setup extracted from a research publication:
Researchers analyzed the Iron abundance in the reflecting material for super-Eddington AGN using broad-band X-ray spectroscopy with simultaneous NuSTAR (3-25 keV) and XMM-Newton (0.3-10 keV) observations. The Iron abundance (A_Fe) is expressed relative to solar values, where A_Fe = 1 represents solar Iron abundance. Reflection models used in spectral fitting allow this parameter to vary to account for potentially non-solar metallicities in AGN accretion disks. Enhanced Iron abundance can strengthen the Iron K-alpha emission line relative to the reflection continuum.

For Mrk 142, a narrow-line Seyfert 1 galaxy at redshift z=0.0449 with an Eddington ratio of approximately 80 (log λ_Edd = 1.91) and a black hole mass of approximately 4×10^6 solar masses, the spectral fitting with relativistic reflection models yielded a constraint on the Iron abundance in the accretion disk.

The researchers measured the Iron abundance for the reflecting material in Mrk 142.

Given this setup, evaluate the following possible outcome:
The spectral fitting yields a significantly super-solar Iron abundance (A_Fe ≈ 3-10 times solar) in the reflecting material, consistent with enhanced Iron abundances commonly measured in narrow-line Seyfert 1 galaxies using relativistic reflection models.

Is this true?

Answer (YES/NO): NO